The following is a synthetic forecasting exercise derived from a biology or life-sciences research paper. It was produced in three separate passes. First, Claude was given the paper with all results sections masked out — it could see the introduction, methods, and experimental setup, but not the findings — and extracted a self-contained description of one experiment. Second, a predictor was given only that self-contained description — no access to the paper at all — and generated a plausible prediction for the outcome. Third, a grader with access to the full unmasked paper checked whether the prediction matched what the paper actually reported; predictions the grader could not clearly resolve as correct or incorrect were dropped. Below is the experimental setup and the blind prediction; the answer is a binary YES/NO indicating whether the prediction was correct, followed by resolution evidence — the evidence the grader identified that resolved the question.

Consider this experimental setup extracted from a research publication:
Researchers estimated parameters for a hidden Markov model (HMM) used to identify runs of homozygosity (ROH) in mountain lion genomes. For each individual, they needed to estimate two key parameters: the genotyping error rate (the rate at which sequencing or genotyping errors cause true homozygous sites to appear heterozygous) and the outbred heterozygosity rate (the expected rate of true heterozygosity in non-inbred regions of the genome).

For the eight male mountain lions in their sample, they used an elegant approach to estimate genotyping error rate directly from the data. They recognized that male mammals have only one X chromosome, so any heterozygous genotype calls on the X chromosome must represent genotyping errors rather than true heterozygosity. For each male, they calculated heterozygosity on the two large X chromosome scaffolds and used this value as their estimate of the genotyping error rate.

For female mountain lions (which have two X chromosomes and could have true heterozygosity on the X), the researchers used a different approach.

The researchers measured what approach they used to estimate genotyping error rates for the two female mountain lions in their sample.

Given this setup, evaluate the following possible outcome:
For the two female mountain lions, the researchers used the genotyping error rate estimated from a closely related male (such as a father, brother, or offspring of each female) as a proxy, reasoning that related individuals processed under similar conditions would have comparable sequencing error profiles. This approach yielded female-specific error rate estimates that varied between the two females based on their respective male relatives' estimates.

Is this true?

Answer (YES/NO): NO